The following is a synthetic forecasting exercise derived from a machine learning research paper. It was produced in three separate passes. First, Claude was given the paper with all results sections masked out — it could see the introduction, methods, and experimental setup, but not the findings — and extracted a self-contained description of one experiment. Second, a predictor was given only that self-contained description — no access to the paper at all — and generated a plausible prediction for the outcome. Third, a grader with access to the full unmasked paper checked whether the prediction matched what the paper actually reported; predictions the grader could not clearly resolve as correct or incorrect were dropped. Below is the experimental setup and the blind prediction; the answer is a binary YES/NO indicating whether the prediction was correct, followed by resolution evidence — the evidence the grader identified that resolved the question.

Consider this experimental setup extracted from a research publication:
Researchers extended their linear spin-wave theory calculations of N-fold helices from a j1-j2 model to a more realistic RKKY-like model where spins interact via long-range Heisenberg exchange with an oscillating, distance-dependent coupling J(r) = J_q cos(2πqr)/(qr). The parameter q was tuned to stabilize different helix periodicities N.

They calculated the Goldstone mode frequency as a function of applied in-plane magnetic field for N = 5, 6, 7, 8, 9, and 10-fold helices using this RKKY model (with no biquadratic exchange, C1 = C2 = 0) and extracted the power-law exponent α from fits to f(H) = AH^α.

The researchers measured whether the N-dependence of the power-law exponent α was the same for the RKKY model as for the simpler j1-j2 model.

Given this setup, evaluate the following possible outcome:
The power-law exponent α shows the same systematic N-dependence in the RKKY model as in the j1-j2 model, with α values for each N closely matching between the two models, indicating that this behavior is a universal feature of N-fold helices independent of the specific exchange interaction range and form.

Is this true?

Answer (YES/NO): YES